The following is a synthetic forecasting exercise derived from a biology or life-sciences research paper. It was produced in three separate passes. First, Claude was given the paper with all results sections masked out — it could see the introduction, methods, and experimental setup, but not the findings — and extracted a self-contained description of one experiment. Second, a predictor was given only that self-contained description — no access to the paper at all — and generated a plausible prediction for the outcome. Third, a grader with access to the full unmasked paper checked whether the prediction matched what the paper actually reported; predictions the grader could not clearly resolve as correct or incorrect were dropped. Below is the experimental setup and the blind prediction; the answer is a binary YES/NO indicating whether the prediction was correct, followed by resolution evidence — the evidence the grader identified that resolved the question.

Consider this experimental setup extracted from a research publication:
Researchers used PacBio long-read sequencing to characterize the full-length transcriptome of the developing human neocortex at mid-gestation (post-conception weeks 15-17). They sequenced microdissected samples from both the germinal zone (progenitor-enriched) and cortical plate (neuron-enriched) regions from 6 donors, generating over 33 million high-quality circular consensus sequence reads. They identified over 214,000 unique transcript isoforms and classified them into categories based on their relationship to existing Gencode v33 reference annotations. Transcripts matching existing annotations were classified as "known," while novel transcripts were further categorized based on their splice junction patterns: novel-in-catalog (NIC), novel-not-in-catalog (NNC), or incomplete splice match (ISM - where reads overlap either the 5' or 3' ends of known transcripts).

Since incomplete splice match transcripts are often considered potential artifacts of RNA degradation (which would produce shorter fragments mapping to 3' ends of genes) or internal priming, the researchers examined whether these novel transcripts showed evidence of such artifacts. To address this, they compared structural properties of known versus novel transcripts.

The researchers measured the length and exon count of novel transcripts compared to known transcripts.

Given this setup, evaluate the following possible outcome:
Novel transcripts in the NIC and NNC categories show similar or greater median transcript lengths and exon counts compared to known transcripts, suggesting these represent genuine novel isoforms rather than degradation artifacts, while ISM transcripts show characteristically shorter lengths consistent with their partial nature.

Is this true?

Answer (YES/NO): NO